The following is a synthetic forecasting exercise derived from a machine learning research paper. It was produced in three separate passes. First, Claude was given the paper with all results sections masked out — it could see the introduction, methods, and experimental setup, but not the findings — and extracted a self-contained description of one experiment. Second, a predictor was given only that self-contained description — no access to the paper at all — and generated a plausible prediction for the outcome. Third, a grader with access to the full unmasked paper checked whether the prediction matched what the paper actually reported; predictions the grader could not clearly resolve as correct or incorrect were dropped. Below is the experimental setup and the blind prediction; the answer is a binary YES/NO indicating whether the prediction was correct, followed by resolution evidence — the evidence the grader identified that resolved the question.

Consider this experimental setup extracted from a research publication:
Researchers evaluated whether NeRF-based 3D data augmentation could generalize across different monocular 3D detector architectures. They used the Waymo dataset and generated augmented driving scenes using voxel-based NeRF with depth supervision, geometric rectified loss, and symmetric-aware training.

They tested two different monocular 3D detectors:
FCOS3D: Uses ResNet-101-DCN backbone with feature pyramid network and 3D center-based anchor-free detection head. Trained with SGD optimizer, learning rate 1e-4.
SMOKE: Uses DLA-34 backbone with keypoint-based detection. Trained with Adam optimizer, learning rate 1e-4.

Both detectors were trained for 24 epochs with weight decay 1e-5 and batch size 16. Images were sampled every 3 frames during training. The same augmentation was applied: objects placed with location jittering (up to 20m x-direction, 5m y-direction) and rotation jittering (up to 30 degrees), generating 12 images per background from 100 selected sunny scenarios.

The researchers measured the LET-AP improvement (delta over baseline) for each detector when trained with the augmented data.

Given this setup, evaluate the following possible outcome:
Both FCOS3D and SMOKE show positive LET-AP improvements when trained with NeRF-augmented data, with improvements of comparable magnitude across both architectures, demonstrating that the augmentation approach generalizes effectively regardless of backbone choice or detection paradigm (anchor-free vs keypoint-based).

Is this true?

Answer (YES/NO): YES